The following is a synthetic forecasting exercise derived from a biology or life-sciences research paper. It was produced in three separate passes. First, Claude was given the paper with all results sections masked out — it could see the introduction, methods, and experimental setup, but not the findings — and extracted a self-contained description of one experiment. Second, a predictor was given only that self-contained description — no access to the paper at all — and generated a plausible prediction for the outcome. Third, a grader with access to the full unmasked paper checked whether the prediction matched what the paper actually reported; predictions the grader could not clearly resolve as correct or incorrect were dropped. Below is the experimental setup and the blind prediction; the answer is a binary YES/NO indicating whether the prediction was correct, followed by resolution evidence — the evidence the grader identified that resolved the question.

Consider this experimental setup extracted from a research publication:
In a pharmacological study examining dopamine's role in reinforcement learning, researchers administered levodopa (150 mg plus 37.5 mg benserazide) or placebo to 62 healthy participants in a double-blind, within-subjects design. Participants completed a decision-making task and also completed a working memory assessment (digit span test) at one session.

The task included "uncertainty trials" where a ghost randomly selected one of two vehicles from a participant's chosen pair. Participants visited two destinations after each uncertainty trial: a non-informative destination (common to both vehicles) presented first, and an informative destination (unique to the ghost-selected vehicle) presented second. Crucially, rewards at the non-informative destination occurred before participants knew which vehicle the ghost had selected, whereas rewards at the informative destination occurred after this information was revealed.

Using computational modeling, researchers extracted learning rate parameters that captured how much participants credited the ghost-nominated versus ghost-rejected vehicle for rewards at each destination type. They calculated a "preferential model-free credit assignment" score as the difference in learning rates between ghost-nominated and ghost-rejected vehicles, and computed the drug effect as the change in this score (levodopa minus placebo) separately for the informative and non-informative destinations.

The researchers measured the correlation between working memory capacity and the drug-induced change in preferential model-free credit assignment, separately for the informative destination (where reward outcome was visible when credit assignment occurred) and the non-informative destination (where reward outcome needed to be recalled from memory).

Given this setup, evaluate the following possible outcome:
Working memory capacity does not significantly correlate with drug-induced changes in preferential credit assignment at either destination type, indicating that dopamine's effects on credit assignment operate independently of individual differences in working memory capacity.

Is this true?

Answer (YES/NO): NO